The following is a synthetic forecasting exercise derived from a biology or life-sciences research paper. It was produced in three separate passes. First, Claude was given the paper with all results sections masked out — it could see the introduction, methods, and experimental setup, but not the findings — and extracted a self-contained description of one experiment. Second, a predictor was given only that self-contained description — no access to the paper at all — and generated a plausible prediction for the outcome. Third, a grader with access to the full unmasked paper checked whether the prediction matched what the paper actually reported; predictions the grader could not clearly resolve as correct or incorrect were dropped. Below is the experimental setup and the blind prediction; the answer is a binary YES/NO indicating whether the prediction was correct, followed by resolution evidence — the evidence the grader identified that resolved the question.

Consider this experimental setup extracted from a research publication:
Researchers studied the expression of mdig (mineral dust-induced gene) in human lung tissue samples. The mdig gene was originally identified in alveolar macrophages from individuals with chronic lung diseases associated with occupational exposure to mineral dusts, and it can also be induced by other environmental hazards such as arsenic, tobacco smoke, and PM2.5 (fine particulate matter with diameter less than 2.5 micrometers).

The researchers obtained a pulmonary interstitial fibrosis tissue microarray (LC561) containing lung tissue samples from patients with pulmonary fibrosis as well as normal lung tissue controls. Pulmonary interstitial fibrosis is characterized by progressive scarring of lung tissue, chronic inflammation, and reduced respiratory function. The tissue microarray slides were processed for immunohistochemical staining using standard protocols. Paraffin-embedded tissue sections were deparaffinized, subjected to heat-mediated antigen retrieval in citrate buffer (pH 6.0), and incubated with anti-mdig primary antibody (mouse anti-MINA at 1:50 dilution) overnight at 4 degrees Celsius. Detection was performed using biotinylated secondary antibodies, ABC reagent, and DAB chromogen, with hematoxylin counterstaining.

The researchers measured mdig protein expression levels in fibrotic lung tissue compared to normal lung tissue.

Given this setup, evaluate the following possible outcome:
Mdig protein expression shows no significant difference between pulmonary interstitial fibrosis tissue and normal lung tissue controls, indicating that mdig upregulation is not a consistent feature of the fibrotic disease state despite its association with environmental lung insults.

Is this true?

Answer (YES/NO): NO